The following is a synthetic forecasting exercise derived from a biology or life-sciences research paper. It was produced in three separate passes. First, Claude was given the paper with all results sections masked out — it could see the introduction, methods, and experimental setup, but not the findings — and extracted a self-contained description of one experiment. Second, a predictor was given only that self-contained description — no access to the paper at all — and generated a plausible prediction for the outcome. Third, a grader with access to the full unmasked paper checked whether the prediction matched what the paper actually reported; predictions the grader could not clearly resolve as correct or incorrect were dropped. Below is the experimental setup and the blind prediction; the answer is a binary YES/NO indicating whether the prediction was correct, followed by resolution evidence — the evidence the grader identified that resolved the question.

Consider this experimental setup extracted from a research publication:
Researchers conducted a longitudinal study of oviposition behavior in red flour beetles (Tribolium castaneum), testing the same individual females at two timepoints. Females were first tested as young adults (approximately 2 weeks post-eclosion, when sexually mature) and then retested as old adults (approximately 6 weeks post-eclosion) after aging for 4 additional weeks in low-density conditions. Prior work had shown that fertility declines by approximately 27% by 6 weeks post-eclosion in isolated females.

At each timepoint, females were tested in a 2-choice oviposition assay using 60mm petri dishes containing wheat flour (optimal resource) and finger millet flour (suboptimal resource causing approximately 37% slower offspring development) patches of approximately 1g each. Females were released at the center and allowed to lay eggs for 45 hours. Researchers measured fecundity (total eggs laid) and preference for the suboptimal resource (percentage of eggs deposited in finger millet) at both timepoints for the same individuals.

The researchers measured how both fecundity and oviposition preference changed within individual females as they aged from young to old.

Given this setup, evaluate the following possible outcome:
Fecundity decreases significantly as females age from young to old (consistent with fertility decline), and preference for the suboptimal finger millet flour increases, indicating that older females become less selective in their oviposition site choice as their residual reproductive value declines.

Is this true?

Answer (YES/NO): NO